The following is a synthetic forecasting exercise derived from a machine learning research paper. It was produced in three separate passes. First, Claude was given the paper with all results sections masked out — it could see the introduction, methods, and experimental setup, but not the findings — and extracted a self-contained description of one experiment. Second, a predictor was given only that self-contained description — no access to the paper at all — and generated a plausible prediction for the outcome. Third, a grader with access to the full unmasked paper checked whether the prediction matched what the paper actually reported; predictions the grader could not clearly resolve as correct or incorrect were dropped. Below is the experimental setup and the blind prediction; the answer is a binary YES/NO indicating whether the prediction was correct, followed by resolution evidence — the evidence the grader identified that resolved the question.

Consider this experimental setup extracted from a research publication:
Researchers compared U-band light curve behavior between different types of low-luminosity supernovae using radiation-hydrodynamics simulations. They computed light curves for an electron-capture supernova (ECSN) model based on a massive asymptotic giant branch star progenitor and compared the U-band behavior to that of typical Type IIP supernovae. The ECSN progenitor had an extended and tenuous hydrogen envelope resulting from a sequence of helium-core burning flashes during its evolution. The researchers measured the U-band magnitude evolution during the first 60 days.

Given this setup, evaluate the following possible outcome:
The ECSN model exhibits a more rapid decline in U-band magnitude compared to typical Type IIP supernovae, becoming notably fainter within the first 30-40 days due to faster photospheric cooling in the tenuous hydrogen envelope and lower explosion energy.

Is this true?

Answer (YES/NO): NO